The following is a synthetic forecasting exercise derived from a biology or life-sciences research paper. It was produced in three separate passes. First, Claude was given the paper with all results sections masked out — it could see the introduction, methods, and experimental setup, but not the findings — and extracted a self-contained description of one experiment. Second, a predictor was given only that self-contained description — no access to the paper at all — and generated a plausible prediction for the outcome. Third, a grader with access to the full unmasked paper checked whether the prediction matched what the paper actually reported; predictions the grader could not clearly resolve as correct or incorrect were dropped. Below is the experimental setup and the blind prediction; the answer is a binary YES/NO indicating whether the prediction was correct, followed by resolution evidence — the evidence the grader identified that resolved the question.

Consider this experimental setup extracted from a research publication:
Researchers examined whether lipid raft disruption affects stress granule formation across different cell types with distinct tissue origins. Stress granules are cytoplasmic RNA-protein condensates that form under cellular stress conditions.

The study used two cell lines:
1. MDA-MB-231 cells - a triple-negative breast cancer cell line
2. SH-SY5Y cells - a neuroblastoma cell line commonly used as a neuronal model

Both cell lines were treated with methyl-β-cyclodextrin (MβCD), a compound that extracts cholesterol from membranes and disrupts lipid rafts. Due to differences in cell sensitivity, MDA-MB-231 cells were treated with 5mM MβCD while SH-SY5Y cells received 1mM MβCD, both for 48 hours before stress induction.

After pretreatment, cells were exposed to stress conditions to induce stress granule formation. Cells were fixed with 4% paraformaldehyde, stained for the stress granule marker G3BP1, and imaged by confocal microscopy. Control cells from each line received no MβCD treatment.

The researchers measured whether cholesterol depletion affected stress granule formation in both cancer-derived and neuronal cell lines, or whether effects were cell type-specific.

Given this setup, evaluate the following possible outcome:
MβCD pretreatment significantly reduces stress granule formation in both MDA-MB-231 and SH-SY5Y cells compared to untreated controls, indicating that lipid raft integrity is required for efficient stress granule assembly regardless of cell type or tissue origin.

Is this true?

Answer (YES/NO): YES